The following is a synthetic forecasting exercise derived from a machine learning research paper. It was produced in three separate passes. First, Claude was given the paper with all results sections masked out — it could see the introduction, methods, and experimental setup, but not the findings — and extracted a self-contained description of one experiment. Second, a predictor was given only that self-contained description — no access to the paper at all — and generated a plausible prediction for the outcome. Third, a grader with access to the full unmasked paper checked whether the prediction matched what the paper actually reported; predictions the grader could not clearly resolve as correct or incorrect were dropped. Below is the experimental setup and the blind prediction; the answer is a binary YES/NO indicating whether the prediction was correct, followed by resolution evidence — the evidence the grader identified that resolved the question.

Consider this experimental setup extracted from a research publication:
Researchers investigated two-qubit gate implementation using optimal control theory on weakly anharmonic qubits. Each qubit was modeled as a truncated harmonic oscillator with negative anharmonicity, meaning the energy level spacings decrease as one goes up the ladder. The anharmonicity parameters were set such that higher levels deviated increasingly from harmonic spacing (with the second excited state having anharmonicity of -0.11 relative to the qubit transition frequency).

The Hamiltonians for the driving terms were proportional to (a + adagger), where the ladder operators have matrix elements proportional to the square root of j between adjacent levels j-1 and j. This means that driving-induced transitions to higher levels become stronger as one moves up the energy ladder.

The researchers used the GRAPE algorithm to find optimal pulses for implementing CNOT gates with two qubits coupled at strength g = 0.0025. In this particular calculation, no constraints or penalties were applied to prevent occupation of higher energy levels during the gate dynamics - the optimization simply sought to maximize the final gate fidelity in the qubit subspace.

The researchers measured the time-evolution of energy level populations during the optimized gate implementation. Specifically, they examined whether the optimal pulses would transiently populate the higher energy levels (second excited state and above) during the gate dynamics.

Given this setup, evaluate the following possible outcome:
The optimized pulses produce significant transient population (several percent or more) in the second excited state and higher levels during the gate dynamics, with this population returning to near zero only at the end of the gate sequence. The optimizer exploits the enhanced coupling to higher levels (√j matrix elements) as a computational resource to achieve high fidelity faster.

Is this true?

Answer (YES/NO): YES